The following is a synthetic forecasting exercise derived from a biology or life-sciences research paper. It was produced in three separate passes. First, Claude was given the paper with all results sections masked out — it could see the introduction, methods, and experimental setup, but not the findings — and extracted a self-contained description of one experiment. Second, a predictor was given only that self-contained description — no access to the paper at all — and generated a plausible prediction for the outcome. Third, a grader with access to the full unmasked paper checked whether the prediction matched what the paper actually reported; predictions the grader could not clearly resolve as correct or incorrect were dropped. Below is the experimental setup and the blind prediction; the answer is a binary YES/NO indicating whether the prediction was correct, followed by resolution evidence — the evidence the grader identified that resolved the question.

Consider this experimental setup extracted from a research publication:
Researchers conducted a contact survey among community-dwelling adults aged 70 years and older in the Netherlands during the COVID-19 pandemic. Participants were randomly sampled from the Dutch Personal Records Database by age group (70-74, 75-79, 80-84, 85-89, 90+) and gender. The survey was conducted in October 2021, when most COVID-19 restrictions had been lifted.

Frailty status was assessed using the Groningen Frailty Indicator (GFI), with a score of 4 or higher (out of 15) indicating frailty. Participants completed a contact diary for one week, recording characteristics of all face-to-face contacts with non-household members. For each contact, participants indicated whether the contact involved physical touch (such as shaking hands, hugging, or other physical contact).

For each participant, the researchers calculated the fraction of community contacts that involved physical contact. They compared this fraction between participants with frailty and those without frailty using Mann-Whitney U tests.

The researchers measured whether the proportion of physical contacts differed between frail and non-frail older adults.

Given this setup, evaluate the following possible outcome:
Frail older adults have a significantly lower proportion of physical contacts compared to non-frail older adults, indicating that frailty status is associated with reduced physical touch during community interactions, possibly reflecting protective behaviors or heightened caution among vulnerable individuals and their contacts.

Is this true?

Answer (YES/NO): NO